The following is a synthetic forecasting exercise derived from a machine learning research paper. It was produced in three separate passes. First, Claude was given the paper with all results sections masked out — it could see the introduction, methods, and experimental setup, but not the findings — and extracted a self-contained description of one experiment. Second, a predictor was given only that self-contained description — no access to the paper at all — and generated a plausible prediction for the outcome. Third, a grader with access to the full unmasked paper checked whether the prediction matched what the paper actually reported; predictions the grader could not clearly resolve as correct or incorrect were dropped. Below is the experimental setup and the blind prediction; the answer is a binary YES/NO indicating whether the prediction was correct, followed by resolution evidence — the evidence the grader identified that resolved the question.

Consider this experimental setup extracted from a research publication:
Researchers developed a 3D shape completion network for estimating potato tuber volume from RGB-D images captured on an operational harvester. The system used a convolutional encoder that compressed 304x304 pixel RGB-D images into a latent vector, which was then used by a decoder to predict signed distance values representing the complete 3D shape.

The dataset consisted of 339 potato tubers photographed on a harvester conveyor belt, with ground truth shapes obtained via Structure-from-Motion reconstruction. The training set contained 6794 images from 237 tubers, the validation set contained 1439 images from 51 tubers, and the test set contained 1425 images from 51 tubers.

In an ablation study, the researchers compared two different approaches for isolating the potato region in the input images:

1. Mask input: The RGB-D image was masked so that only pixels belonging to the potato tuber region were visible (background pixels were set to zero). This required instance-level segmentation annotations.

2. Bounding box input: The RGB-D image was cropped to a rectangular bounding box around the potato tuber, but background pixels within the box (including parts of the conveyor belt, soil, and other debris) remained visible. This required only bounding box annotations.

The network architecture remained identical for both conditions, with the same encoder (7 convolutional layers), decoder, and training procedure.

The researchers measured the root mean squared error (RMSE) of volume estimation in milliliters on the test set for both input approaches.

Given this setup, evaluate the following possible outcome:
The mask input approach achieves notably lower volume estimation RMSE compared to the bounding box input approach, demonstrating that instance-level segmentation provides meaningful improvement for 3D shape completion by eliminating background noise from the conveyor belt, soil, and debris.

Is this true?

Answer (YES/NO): YES